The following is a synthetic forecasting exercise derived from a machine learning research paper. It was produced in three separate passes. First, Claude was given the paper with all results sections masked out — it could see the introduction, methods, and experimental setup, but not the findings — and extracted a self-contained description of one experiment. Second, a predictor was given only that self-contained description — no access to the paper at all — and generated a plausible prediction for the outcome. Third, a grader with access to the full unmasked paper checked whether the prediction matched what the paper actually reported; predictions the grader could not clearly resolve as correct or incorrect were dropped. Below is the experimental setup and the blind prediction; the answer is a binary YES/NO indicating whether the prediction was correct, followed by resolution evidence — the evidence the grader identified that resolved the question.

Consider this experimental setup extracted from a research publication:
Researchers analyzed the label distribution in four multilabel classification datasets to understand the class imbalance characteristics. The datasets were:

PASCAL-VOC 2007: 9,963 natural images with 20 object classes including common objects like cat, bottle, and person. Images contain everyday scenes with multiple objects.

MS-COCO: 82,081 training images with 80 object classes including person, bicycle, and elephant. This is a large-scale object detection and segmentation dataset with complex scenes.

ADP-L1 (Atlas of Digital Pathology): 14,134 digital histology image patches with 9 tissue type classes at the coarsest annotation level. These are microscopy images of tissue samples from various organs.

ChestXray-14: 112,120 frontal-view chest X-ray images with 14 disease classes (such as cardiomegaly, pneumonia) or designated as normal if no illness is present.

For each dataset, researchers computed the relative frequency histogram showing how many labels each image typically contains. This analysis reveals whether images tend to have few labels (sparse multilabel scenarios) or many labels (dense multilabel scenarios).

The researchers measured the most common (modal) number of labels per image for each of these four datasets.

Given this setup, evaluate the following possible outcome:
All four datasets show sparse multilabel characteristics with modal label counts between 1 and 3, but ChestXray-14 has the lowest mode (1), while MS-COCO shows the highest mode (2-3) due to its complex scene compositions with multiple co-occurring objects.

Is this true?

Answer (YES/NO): NO